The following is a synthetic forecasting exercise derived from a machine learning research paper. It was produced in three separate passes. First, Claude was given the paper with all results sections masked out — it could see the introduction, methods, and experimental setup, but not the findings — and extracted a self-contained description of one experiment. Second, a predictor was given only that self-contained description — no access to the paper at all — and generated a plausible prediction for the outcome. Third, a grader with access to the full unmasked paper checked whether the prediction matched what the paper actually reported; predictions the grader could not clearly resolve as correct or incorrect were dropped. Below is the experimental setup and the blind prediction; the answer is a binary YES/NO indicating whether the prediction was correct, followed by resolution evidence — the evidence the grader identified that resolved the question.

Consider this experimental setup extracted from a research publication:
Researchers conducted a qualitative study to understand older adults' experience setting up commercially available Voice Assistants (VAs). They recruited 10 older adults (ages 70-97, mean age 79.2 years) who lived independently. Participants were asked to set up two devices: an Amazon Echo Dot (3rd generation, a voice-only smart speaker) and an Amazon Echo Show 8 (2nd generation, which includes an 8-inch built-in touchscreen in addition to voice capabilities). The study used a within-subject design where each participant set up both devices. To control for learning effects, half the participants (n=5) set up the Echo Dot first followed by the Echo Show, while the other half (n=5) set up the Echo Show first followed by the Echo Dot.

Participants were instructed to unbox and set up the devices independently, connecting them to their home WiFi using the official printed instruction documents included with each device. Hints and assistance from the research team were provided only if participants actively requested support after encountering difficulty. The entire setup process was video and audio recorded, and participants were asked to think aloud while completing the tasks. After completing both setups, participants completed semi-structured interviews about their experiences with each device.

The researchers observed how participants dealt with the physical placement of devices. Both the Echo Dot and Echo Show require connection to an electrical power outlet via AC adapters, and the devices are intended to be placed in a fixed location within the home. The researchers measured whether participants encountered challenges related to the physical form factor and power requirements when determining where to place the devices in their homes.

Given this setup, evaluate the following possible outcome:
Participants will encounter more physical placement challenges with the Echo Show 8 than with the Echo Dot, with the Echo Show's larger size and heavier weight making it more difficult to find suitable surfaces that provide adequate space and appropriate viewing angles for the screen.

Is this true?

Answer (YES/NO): NO